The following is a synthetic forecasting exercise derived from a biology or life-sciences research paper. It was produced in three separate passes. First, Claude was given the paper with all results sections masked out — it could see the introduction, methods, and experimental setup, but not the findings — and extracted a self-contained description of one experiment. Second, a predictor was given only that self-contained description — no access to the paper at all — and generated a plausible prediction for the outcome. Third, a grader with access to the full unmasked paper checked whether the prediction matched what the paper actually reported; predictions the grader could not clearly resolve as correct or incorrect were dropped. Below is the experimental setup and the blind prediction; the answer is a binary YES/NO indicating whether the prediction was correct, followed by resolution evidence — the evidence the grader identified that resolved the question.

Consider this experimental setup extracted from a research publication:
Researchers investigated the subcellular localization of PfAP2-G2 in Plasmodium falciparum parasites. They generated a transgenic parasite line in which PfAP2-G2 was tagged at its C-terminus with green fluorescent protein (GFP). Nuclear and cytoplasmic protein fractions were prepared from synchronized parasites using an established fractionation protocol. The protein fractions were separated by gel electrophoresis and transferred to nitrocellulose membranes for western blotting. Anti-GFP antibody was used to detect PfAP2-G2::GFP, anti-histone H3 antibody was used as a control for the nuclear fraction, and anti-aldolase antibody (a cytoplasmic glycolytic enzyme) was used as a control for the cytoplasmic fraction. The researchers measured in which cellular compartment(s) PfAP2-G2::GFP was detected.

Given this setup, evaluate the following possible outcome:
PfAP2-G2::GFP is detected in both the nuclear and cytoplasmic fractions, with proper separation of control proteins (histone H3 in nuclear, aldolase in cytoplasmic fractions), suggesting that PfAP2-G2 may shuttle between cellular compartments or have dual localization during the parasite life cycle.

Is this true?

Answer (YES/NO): YES